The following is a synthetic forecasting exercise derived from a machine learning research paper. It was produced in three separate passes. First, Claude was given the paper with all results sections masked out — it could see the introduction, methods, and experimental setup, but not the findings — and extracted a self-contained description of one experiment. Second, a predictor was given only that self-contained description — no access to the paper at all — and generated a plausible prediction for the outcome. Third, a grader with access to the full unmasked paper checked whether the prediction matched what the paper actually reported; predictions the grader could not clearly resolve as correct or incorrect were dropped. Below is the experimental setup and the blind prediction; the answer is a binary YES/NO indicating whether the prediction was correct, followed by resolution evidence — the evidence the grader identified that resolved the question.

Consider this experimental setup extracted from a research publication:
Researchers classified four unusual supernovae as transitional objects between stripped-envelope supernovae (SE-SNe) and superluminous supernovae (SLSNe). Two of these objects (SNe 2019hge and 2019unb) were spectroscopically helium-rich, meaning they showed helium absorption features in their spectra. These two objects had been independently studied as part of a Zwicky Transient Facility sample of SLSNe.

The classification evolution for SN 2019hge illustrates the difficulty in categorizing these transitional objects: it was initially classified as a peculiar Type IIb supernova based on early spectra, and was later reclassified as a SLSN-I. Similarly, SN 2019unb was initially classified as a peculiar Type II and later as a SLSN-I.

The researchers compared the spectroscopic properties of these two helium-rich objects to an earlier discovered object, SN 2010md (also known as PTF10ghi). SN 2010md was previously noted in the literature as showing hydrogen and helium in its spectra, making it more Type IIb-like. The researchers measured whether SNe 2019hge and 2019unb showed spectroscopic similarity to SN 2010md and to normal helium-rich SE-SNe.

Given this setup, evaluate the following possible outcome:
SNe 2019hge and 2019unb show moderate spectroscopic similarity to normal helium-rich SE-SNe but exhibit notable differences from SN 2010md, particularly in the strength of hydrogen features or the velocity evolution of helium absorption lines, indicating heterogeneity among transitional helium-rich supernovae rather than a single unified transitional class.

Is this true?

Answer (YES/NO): NO